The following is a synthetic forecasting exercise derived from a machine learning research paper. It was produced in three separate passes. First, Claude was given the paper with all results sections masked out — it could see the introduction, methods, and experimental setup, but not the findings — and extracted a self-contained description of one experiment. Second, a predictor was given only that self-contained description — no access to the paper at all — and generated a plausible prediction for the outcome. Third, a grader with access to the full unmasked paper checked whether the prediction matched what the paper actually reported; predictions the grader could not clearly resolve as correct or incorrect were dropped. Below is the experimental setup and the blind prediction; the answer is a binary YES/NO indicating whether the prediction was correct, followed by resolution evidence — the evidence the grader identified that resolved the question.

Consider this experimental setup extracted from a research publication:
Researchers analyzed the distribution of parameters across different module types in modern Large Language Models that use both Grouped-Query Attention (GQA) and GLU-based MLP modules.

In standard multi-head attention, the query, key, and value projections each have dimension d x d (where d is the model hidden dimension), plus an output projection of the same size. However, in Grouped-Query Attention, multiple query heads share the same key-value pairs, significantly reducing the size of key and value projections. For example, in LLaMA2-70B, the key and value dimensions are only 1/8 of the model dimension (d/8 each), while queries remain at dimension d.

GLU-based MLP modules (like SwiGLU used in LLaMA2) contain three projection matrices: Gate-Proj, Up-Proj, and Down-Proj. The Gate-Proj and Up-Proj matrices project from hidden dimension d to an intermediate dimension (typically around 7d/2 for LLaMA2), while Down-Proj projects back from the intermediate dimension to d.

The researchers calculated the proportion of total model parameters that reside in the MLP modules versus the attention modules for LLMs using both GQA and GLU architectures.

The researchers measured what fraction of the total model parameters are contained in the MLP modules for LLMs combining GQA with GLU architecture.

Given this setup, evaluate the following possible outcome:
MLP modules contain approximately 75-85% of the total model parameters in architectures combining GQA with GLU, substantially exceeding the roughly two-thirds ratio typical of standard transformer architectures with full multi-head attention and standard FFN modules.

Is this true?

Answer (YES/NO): YES